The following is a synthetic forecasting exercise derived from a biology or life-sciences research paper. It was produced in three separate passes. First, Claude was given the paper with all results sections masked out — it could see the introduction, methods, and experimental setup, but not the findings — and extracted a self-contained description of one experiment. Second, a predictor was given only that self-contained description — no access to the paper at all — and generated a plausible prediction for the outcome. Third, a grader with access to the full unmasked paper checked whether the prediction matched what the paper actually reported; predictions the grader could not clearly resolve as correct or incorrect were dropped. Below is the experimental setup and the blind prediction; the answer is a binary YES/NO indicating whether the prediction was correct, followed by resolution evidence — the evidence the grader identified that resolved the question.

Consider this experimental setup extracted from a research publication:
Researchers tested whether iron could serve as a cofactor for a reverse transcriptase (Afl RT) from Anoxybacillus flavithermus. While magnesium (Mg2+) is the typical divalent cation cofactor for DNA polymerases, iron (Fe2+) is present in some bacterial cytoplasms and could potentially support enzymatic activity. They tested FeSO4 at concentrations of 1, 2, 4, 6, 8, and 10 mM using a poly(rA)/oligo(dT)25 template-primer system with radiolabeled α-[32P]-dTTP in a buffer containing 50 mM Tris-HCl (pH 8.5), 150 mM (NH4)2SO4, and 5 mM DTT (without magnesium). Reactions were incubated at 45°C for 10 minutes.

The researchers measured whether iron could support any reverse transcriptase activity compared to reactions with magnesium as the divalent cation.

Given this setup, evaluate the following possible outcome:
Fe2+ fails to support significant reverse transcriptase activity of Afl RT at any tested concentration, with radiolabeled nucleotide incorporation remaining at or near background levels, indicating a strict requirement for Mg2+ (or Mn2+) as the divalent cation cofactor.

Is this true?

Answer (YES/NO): YES